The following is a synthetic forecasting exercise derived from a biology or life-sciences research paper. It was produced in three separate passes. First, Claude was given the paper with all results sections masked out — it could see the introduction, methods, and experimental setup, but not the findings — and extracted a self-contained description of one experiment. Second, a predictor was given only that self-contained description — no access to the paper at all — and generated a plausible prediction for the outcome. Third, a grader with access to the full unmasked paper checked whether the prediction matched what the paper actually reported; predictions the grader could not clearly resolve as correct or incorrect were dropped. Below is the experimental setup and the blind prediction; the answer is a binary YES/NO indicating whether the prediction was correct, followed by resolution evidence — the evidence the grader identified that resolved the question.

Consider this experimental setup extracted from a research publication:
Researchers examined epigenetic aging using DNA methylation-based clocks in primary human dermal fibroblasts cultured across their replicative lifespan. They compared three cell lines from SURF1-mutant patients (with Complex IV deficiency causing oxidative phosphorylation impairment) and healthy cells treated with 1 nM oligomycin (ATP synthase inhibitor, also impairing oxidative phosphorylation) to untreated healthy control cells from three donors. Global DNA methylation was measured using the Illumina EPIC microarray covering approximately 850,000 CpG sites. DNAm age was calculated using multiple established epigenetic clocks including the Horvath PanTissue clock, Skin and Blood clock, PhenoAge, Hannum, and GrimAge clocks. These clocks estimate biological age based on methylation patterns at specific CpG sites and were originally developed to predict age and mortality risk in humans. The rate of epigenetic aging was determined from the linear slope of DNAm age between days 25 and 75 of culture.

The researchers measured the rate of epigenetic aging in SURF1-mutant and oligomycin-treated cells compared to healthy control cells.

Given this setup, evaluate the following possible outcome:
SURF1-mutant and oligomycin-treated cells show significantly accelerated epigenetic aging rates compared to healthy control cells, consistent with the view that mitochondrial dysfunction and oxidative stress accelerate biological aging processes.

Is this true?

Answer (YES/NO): YES